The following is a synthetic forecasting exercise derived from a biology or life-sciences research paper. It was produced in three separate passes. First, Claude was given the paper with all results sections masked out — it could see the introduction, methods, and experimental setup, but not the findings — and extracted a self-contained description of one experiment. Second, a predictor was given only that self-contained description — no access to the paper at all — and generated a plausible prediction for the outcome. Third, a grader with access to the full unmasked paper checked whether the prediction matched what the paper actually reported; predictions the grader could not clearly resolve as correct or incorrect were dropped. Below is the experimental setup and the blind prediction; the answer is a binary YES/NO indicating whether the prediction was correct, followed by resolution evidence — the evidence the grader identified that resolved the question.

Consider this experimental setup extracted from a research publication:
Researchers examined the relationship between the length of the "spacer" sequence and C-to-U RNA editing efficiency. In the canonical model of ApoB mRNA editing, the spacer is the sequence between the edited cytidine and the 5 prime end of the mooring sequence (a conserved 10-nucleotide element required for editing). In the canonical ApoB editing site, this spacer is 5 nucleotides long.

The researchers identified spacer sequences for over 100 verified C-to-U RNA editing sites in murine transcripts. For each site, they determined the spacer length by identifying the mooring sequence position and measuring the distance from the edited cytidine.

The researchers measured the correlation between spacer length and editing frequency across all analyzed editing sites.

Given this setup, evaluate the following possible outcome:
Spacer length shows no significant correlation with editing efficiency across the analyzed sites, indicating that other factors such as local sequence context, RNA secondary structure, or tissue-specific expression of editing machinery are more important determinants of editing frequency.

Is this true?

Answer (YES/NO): YES